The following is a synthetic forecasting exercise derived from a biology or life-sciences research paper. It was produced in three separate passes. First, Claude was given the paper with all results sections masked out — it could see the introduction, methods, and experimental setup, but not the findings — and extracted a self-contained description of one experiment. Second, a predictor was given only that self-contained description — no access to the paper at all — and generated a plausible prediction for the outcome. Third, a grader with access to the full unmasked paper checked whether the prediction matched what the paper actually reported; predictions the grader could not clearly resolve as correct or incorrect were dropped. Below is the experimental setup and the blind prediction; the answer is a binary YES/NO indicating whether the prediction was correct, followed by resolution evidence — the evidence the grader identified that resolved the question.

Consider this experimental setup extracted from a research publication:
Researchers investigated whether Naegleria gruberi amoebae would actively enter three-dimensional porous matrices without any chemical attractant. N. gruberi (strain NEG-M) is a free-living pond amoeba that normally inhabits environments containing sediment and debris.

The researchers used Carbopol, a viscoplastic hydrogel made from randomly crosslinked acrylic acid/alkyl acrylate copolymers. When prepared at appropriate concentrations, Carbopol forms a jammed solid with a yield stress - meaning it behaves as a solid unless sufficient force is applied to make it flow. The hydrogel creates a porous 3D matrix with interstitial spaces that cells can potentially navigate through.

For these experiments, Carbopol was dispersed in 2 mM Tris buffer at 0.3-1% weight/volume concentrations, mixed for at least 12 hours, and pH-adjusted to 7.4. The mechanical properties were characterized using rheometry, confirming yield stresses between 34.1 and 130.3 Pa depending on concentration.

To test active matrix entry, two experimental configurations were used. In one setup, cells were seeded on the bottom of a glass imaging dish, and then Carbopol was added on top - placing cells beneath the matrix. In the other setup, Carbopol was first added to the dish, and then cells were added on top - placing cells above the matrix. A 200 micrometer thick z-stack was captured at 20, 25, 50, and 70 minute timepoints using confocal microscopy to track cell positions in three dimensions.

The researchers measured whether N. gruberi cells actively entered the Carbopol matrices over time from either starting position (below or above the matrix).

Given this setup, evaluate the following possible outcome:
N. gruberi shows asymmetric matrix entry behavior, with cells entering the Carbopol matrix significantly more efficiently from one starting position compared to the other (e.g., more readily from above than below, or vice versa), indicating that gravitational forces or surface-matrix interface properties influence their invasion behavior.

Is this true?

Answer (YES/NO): NO